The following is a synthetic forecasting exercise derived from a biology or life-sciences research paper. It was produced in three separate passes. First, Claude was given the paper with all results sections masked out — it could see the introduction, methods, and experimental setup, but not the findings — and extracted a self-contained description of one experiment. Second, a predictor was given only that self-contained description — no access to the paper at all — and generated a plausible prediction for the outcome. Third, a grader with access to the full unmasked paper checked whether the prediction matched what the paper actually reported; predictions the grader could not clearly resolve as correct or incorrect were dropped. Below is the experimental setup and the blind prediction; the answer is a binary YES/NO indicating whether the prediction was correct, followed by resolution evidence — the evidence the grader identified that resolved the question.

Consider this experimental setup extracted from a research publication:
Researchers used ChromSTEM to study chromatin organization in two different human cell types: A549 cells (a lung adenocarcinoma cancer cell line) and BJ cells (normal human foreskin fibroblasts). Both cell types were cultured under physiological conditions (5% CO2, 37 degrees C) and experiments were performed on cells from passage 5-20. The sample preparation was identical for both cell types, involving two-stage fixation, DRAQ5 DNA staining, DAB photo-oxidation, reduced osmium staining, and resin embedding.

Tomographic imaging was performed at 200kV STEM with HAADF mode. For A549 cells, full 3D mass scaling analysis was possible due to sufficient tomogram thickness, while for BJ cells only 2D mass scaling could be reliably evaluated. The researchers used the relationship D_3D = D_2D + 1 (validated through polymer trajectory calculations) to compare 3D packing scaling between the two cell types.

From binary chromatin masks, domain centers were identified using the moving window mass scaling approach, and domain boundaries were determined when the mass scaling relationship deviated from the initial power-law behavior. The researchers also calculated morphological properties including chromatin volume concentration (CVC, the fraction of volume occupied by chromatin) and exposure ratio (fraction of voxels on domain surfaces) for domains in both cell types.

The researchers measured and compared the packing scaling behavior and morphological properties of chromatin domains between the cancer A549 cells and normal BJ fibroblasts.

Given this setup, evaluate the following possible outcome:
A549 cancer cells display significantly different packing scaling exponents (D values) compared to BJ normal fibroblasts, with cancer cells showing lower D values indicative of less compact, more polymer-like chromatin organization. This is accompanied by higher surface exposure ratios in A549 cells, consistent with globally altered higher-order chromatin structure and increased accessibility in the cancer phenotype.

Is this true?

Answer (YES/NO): NO